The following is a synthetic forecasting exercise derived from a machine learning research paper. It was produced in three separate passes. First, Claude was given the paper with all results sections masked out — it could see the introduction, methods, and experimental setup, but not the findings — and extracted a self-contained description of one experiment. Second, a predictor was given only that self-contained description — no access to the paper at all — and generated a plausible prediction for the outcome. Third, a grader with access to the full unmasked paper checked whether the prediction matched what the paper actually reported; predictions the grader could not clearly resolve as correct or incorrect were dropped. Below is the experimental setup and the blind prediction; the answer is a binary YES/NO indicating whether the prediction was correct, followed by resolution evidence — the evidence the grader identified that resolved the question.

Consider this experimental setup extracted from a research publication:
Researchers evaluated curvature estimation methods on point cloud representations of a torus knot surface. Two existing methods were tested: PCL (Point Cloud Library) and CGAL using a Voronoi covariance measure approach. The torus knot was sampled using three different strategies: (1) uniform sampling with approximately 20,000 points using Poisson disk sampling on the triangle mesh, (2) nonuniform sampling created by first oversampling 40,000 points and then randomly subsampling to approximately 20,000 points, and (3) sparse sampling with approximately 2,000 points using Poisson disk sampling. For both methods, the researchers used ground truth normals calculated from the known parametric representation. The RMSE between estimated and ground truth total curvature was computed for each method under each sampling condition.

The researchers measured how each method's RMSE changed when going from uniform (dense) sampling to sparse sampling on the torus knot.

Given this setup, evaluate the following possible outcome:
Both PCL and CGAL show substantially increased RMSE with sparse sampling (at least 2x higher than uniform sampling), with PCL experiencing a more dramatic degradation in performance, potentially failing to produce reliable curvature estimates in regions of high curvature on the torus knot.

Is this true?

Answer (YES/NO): NO